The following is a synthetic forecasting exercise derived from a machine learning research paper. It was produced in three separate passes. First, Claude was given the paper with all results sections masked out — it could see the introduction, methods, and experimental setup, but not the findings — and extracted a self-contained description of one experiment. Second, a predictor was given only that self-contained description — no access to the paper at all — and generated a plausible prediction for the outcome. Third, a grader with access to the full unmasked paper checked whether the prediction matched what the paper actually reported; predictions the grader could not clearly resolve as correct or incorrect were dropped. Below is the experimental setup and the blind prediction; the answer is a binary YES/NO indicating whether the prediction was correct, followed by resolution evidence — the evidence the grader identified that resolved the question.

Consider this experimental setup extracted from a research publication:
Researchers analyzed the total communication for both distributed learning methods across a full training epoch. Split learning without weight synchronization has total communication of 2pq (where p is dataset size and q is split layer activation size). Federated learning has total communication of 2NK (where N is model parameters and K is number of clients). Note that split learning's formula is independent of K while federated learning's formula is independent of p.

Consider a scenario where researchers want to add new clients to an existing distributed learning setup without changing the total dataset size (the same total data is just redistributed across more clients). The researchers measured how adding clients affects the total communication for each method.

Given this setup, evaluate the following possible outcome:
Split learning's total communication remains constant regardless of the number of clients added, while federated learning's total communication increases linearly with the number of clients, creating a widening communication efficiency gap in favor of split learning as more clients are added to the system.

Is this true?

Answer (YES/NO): YES